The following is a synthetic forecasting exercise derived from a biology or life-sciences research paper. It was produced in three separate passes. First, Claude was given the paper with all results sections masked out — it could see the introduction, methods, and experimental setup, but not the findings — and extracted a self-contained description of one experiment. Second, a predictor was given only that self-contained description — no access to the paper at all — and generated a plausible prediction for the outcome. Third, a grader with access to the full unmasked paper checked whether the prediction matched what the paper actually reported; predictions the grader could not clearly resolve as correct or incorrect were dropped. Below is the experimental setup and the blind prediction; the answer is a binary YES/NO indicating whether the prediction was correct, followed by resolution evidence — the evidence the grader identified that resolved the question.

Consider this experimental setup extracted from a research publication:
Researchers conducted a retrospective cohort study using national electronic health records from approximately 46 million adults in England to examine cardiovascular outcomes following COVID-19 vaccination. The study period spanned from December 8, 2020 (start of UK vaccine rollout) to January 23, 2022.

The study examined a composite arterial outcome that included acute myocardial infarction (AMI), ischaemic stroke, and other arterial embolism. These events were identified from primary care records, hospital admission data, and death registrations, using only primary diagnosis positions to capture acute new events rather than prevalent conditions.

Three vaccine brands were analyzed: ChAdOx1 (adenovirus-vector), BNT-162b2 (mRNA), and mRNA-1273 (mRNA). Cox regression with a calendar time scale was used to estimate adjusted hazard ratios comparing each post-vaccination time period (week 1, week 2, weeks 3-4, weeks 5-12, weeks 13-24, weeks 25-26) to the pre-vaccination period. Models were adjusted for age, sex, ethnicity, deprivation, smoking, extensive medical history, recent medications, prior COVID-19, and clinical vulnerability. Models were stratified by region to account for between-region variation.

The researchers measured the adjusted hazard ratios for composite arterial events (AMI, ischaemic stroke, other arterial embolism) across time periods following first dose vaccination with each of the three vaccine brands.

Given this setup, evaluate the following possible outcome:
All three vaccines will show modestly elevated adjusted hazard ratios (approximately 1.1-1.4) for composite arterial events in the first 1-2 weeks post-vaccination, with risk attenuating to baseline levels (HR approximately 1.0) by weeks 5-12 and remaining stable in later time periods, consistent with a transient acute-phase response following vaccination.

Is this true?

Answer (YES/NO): NO